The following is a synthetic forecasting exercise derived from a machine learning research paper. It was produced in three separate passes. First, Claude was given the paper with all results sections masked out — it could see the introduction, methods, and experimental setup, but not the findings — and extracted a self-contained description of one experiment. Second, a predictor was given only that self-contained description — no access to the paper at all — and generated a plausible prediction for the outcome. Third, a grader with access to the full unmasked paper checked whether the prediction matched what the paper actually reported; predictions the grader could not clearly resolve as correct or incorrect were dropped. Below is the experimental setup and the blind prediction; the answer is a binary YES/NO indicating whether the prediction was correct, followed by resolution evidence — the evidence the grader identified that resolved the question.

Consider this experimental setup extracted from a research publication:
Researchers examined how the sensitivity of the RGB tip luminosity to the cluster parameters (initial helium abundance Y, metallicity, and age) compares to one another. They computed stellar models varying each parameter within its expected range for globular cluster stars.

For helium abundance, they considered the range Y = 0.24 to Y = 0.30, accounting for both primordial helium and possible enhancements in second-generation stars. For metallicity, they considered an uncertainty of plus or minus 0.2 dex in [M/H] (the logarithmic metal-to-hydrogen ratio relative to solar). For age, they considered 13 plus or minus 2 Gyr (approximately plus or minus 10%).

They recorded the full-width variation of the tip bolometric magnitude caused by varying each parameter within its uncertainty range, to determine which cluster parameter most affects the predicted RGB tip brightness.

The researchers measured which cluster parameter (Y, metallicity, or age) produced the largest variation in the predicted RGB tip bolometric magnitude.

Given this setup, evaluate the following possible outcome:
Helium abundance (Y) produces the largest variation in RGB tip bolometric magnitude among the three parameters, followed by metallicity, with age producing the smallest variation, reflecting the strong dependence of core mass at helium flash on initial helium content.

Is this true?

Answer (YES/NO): NO